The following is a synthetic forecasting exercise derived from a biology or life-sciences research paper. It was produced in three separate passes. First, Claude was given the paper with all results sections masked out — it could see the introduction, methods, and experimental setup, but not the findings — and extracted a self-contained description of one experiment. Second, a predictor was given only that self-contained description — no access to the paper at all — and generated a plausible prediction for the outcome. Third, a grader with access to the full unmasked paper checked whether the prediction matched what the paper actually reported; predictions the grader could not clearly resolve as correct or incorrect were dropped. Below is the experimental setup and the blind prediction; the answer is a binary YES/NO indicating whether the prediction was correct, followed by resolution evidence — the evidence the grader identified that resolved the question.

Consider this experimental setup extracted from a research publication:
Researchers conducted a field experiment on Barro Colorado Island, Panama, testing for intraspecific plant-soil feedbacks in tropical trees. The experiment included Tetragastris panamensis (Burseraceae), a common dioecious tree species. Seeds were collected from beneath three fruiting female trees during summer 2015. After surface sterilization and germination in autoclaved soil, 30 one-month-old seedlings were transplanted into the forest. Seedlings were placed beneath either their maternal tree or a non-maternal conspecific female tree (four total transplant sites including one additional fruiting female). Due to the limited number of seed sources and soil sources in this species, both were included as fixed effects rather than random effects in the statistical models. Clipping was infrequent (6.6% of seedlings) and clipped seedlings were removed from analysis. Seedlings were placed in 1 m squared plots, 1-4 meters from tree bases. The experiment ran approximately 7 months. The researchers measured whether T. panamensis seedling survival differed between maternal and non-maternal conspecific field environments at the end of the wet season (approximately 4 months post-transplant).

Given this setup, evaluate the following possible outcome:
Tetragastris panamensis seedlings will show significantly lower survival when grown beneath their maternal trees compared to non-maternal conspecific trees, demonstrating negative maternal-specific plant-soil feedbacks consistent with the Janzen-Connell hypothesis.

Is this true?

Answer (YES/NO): NO